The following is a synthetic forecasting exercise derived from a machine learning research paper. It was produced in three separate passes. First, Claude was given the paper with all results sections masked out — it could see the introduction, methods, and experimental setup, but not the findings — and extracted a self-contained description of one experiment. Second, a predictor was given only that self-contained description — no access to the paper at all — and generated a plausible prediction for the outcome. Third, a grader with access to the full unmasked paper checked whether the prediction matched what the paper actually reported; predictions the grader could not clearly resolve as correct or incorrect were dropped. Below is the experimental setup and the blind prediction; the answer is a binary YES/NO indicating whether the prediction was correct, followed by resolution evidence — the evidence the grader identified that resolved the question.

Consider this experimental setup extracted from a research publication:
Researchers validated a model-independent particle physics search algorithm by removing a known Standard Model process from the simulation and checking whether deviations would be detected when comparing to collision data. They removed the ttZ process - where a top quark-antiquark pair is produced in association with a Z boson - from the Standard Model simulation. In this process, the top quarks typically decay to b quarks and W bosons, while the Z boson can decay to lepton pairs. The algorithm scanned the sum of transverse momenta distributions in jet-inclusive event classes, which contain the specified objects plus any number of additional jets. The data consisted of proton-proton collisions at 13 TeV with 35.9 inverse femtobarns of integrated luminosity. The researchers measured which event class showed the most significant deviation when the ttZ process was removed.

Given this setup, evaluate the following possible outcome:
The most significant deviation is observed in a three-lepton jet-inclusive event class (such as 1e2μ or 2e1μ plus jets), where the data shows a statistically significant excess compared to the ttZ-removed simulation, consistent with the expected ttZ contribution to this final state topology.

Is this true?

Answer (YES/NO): YES